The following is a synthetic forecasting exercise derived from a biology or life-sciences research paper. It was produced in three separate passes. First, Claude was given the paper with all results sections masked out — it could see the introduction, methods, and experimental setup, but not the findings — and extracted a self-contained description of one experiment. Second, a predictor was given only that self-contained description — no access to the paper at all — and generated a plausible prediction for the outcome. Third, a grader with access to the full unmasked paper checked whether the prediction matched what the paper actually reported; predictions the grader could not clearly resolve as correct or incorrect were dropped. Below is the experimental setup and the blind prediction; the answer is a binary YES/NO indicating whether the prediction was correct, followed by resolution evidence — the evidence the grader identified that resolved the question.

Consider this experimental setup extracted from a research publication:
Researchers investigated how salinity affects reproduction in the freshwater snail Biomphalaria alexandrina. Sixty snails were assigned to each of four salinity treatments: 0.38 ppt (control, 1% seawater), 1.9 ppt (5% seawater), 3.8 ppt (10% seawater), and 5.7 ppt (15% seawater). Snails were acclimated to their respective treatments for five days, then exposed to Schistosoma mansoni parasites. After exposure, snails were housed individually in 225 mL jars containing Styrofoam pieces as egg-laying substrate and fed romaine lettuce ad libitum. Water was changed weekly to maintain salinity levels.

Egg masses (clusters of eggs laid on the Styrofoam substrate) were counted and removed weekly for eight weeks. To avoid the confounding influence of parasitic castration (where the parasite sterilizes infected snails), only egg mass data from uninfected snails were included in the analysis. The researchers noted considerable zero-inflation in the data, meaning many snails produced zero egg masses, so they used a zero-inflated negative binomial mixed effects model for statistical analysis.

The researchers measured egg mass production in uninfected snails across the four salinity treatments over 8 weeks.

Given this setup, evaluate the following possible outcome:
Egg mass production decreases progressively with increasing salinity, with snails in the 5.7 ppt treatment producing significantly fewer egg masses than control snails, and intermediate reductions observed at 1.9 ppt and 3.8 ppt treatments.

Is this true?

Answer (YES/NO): NO